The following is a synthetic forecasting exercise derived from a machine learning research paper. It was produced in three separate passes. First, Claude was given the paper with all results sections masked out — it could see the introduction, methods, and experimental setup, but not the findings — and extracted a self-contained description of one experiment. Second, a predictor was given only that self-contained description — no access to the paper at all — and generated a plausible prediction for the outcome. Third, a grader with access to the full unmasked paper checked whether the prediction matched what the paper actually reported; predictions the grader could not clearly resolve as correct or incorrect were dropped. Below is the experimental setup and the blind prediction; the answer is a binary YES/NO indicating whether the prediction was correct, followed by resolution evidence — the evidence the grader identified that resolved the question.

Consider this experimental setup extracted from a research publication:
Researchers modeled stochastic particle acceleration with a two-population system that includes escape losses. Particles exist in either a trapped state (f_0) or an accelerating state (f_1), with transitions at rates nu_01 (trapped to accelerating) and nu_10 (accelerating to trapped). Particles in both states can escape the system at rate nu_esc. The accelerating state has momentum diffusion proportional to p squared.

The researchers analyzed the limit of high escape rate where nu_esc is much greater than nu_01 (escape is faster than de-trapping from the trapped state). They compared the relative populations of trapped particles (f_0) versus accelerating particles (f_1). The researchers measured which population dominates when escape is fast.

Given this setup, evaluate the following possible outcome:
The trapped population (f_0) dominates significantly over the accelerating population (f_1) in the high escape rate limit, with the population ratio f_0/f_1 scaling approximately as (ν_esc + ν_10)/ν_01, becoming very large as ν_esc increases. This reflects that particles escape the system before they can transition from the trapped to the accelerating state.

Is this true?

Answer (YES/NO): NO